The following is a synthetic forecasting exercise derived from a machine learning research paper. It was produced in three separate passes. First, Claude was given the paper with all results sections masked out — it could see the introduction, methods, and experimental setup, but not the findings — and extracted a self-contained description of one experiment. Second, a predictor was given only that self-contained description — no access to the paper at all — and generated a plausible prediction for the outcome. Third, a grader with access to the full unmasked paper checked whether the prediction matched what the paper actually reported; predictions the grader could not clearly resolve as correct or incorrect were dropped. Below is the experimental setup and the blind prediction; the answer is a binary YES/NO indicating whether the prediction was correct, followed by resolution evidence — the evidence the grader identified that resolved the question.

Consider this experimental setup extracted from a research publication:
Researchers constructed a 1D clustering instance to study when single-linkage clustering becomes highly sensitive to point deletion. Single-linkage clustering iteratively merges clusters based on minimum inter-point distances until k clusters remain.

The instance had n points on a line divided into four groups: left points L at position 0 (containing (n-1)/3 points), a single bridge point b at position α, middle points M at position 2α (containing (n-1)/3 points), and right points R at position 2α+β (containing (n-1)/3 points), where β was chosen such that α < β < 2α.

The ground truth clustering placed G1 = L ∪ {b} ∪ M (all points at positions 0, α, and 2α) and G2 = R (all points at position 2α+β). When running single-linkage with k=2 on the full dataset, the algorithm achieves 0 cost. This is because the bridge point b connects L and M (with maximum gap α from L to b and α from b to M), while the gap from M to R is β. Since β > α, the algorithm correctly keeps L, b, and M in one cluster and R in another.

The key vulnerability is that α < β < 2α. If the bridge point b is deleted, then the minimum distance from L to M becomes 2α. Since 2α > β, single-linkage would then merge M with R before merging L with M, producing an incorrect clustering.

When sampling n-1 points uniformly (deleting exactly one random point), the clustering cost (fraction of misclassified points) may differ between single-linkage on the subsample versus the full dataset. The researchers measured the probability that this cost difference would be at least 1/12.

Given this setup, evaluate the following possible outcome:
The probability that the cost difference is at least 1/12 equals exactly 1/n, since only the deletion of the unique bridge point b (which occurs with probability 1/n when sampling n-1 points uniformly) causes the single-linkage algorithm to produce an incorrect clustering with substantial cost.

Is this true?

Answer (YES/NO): NO